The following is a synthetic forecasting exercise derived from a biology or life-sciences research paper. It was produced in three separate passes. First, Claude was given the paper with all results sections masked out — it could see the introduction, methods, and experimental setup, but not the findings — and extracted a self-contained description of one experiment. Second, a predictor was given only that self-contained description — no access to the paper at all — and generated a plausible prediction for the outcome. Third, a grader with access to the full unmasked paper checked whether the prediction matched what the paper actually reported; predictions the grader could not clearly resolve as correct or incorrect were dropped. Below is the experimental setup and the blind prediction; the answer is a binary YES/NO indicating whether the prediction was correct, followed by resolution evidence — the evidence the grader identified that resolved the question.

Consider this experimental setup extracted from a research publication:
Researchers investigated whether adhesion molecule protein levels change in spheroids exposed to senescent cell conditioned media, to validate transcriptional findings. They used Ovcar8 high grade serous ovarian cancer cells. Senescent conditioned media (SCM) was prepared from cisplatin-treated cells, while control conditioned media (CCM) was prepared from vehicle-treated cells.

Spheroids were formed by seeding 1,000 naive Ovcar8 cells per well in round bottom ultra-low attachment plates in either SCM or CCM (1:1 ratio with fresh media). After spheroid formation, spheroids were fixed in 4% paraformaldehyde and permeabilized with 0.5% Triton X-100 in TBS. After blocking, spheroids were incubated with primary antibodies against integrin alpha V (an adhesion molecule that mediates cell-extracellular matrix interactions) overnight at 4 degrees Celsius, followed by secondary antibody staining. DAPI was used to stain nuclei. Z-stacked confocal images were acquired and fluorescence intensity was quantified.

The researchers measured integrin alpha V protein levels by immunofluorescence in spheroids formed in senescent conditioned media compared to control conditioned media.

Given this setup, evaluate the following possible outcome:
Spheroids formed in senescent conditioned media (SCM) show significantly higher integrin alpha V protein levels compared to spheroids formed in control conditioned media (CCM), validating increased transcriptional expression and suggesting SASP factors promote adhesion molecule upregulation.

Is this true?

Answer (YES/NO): NO